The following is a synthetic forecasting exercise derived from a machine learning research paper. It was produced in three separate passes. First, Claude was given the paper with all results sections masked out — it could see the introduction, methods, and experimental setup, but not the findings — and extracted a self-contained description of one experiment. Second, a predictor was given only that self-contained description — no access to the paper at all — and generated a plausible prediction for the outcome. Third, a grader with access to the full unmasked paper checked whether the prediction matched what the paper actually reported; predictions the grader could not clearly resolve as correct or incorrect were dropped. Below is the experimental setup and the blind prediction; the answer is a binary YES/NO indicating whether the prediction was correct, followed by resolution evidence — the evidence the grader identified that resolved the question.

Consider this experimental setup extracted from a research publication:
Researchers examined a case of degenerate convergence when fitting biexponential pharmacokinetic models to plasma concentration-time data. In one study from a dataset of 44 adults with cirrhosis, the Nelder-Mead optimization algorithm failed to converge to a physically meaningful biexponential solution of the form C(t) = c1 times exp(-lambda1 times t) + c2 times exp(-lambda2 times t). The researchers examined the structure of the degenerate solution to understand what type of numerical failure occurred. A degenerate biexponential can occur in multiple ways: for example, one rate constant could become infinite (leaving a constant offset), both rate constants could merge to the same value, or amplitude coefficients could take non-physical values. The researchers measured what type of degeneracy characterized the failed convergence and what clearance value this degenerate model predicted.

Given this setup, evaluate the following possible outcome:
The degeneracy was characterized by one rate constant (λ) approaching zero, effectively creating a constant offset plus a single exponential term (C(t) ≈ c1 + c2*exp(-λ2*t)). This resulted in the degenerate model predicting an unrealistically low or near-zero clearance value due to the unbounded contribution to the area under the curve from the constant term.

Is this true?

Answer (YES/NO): NO